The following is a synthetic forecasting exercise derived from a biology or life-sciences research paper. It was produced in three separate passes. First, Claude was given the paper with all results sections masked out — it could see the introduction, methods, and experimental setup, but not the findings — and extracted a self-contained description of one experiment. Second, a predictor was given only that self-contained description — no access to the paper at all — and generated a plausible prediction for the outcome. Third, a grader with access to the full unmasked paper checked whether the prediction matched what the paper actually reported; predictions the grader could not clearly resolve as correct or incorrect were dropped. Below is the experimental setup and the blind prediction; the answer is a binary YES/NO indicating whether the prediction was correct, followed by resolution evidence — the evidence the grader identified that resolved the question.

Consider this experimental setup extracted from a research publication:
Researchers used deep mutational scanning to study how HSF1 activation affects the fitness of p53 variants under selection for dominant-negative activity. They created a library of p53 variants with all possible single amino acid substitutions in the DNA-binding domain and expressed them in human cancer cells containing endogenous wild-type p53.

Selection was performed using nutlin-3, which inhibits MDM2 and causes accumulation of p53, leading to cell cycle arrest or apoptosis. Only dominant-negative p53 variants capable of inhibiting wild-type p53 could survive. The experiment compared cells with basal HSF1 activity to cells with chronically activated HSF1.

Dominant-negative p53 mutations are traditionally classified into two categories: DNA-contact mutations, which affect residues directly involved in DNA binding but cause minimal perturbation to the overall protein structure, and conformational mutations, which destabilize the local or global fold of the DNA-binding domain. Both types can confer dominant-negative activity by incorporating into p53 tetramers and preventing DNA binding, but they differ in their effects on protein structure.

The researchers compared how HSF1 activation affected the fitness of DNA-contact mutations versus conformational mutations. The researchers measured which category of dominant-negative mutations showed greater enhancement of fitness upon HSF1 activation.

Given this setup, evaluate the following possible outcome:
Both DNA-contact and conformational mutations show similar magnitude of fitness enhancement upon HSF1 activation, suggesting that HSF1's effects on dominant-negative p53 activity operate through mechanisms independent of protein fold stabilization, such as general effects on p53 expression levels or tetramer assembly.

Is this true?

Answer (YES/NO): NO